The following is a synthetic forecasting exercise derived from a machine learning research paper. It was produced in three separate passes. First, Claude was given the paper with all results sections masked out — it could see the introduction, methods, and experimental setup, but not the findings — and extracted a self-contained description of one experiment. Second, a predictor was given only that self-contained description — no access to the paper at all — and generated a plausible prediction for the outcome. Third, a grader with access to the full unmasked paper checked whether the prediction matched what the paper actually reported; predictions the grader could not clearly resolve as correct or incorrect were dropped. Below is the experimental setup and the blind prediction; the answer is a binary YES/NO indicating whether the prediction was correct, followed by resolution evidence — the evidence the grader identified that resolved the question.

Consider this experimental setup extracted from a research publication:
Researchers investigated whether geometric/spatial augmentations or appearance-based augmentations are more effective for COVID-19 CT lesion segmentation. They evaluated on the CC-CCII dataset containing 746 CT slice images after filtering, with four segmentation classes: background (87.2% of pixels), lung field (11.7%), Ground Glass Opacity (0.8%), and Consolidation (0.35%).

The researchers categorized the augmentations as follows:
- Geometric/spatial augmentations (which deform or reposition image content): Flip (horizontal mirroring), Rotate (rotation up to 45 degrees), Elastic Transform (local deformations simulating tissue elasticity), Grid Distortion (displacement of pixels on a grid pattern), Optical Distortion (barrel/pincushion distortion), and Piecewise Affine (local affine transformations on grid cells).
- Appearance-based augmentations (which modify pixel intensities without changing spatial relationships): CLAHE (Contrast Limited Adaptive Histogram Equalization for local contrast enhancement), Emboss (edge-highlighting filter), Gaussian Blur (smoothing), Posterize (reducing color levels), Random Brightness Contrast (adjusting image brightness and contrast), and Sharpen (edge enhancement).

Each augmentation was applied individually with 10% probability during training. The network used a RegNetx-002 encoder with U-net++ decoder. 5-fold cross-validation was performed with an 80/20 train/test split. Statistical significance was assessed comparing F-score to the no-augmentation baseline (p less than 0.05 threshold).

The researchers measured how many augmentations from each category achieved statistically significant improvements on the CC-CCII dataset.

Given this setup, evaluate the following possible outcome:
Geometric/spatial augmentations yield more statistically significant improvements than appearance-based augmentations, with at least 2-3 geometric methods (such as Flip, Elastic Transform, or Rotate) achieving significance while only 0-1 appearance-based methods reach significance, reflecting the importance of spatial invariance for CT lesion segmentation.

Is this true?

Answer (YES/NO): NO